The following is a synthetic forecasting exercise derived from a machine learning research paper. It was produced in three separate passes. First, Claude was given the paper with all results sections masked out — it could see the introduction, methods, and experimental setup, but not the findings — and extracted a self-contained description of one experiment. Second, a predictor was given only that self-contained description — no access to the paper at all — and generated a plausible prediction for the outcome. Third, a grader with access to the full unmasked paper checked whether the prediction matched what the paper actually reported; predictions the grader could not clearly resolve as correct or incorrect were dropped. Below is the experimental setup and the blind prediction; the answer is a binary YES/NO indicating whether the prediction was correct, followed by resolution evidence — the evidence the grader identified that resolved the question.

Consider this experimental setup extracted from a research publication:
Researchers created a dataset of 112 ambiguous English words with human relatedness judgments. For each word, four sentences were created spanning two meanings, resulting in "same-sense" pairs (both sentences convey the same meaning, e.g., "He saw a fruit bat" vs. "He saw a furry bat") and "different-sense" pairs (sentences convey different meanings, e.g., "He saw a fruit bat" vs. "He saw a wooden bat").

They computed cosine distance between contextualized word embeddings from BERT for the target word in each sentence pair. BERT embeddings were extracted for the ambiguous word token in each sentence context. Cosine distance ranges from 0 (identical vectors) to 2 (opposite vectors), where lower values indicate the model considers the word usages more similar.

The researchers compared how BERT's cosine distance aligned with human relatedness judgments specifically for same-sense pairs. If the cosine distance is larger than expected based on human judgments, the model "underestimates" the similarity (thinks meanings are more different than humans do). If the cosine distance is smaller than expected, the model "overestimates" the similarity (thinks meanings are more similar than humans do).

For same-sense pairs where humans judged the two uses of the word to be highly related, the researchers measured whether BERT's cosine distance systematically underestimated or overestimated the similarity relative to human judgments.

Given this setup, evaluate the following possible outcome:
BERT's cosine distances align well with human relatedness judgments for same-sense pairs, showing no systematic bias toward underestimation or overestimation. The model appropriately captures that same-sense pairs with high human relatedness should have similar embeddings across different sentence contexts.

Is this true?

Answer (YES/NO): NO